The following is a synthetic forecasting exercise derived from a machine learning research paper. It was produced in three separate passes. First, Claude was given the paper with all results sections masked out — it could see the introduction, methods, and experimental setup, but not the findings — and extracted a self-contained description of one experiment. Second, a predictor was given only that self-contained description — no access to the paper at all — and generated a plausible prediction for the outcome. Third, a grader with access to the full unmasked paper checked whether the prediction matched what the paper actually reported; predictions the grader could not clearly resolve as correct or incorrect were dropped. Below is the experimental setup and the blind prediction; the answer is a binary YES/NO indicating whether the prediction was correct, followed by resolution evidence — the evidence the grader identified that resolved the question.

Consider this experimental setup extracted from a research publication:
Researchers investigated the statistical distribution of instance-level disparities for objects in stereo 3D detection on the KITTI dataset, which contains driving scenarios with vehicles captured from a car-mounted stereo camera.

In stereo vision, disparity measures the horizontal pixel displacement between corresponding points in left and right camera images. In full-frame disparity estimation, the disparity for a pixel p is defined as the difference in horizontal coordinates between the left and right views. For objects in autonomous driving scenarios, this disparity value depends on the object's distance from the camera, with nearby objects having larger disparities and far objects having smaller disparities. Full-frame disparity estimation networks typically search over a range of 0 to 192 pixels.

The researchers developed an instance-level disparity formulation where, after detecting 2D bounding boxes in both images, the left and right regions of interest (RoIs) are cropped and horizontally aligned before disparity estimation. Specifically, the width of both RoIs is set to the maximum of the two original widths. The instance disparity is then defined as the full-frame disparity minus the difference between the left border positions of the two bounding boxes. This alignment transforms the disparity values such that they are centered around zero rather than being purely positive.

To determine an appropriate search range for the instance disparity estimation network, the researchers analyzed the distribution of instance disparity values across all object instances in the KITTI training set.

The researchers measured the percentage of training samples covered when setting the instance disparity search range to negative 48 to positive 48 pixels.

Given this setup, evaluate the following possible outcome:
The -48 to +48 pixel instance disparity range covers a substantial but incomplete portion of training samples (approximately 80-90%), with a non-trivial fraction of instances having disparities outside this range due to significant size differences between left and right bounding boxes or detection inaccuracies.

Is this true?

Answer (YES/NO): YES